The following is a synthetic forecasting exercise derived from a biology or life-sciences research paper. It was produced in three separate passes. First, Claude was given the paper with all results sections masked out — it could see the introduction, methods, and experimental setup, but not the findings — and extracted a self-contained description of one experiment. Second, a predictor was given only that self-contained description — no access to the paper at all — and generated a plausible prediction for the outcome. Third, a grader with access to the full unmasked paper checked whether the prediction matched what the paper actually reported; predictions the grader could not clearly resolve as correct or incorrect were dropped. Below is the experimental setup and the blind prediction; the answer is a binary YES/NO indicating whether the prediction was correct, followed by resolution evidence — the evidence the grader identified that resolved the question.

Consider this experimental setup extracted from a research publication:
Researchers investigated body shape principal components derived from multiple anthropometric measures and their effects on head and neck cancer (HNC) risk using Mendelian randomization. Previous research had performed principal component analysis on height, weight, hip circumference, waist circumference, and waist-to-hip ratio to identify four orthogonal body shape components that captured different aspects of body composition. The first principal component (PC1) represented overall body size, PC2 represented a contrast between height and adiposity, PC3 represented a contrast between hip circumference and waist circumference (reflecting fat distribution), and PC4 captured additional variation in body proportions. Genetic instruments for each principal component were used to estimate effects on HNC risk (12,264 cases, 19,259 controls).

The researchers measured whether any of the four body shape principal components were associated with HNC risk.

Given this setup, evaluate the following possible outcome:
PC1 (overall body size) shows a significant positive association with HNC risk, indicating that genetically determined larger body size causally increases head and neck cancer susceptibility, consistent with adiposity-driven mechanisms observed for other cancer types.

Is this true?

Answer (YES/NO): NO